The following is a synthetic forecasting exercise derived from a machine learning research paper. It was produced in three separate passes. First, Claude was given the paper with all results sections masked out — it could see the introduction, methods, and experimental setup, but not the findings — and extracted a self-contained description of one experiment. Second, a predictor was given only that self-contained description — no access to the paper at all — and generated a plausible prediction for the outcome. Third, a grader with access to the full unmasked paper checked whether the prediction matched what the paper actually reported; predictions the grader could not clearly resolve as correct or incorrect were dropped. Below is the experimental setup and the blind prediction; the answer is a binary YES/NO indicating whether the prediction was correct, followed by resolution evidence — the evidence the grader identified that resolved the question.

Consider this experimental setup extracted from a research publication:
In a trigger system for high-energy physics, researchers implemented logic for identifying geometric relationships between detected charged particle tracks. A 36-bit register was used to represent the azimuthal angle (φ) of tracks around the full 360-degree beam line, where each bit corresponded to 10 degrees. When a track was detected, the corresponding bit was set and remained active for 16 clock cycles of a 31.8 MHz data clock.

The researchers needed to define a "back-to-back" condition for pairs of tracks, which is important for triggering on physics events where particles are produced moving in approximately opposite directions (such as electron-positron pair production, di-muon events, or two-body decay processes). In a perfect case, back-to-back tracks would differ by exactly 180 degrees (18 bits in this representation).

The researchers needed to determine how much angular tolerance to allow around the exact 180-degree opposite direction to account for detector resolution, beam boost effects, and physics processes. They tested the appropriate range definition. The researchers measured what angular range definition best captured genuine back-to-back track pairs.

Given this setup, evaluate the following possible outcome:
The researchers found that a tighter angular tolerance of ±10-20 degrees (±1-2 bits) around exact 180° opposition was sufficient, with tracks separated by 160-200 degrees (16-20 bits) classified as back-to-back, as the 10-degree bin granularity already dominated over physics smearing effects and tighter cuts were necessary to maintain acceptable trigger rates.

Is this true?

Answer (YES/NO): YES